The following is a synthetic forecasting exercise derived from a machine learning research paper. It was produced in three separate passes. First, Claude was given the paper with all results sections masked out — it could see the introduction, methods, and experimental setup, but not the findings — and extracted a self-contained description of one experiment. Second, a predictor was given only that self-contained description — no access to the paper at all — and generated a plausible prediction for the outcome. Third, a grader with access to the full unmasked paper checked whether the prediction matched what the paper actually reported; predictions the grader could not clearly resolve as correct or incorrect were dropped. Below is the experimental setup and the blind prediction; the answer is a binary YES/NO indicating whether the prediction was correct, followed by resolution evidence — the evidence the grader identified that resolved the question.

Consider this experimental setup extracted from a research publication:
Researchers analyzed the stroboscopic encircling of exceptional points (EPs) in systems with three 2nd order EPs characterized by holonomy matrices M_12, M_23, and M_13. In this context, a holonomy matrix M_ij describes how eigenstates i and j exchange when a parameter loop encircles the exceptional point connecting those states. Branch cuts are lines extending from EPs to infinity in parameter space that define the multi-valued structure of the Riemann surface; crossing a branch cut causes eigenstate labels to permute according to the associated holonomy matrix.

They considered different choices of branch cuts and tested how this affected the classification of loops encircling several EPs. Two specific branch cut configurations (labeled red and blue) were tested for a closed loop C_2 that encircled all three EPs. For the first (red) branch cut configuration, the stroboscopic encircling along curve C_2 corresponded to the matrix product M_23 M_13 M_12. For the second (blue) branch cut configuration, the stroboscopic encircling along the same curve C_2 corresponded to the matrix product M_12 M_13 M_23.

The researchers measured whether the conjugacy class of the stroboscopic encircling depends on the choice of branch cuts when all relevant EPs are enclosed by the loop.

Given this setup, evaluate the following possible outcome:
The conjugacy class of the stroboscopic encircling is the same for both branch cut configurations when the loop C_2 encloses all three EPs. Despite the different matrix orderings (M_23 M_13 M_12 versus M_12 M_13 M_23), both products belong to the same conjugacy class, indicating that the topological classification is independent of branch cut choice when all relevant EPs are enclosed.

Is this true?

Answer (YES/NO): YES